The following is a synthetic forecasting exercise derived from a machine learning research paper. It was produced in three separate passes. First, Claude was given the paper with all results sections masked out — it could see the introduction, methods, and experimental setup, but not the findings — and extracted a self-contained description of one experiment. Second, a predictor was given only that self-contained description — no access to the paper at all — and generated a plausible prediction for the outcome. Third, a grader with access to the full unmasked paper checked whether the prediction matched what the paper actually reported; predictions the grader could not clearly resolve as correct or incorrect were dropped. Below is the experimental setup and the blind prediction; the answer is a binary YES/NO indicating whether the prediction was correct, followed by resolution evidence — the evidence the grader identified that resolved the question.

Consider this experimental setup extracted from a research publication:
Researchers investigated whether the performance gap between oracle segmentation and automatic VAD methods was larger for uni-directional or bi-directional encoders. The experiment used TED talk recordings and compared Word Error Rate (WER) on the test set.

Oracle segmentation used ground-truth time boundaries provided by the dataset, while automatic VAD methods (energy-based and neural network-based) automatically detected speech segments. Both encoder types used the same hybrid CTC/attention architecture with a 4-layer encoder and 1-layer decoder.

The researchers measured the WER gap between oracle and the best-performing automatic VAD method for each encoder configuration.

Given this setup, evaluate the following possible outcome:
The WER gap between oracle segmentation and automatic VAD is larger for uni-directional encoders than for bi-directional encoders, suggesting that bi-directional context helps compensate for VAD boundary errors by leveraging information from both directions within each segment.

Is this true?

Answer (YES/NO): NO